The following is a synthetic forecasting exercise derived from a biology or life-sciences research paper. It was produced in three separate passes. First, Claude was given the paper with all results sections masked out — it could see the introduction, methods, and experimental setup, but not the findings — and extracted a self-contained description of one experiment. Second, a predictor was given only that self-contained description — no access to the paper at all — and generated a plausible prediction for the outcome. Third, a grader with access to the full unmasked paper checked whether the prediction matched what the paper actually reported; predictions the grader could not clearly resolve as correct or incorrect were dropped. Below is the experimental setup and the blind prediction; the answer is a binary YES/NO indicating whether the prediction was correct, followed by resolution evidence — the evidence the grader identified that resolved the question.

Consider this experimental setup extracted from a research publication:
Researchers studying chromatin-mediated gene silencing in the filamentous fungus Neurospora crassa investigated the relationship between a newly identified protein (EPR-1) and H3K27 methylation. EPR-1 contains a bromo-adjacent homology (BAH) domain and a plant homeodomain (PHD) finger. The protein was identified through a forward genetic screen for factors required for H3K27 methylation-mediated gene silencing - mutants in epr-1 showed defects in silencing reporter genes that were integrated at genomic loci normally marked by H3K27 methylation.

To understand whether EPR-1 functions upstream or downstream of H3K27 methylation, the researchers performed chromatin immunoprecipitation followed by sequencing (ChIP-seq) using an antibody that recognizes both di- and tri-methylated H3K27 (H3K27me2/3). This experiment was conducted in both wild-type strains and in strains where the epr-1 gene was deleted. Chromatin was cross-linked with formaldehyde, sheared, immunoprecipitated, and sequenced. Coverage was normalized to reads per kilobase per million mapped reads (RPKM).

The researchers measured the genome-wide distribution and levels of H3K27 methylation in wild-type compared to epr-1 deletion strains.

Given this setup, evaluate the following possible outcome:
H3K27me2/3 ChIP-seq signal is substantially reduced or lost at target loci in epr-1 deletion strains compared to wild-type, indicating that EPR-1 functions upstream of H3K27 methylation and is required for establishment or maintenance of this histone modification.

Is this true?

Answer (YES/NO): NO